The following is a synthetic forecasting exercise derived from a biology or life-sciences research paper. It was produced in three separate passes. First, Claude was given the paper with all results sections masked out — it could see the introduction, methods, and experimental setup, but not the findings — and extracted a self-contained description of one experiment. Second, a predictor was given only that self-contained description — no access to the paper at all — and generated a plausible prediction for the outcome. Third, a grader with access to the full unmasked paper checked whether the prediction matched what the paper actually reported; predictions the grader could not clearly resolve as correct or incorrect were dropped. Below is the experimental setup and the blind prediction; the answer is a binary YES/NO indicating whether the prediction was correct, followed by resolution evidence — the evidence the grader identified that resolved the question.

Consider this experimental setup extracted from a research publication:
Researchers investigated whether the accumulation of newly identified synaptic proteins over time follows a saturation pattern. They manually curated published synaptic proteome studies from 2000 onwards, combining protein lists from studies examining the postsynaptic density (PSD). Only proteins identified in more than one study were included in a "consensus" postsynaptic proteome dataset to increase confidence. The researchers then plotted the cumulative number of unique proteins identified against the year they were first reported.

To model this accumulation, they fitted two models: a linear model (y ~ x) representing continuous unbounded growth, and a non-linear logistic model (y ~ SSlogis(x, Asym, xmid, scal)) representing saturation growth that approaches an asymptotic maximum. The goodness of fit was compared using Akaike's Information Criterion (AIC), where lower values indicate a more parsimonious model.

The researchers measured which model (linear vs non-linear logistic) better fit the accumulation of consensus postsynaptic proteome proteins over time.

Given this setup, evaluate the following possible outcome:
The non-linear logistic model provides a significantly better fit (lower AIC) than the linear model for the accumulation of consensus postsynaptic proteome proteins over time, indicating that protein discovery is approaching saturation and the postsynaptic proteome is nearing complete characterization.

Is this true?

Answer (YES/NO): YES